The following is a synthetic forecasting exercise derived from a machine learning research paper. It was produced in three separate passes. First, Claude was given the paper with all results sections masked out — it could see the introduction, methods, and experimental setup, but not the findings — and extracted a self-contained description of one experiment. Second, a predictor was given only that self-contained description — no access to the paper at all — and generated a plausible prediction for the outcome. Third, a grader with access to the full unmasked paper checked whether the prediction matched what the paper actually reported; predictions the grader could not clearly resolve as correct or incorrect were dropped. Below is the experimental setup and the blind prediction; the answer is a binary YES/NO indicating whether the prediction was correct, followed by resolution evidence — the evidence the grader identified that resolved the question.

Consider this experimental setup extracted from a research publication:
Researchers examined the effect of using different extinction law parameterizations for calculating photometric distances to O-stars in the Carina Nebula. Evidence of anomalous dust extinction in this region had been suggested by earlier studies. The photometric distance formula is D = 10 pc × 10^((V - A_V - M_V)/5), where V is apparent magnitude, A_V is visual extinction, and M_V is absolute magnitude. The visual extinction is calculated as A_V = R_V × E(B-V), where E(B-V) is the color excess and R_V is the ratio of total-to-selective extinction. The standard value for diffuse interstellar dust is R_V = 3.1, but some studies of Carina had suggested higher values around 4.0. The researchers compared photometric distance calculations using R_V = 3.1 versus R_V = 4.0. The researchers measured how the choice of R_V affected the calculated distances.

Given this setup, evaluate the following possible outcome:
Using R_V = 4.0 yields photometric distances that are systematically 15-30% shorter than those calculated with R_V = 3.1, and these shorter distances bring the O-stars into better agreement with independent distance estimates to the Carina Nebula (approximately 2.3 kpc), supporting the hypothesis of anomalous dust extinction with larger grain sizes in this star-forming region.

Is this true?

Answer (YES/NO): YES